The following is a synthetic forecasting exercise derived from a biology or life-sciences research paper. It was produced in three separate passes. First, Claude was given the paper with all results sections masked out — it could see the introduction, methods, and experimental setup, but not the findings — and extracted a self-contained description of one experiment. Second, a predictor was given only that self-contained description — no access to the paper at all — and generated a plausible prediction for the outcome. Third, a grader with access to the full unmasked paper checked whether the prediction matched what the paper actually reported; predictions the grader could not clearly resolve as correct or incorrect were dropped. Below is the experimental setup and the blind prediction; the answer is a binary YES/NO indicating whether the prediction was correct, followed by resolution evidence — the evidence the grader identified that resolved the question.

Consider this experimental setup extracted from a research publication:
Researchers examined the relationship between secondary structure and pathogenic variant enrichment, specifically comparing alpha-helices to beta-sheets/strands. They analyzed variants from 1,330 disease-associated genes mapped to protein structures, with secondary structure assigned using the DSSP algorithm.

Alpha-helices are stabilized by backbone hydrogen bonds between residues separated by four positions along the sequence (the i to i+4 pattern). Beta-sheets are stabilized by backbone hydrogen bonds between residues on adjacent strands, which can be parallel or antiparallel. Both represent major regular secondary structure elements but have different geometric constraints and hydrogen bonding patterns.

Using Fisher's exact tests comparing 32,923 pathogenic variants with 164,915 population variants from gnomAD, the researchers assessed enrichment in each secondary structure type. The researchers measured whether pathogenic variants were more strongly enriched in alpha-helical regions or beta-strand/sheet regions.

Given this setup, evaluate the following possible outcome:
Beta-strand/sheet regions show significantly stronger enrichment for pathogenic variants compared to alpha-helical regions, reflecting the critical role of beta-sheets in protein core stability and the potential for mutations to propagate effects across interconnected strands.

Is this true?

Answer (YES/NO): YES